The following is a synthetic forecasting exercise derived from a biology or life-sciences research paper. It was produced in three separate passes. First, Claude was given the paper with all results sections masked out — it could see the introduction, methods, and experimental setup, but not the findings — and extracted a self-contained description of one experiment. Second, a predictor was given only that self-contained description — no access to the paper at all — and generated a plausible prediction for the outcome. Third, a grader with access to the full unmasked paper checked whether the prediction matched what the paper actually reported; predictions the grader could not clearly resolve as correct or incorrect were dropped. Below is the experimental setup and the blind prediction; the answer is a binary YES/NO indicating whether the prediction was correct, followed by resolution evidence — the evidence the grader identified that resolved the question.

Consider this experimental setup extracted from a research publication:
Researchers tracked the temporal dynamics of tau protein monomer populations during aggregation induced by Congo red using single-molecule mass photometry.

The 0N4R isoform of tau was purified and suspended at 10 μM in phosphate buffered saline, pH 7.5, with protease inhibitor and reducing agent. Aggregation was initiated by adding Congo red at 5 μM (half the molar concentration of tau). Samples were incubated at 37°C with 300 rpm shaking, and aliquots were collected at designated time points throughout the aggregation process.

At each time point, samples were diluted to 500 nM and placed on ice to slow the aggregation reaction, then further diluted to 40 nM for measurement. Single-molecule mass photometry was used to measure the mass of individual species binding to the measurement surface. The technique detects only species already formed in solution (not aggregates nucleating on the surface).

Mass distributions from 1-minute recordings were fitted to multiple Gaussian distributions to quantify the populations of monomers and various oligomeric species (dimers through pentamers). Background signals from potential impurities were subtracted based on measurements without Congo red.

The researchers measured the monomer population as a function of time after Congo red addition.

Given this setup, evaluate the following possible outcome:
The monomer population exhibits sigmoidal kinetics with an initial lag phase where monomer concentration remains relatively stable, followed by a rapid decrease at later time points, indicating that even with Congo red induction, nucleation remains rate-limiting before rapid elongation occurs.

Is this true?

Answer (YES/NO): NO